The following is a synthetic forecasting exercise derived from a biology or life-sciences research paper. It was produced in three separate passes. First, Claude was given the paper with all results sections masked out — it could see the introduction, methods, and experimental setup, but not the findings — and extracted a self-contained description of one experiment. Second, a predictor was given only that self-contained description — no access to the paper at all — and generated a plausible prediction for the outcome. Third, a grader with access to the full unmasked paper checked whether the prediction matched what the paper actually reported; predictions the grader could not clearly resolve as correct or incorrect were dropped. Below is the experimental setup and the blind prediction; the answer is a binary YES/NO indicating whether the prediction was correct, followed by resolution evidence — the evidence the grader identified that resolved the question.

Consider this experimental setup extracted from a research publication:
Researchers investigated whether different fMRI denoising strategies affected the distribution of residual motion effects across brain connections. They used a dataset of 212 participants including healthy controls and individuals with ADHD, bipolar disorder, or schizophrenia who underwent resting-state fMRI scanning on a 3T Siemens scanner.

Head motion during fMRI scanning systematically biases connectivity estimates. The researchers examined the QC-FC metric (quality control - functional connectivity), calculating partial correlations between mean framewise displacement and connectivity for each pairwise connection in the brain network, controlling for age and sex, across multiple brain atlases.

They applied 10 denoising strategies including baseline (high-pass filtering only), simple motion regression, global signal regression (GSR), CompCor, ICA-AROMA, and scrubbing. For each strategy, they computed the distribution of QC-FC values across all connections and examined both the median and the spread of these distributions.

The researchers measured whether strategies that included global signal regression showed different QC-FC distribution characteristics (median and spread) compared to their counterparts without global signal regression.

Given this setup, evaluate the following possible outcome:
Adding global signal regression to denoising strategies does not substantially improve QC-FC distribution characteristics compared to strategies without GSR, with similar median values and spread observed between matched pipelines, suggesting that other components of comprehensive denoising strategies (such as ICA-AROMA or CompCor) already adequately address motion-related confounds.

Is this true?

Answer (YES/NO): NO